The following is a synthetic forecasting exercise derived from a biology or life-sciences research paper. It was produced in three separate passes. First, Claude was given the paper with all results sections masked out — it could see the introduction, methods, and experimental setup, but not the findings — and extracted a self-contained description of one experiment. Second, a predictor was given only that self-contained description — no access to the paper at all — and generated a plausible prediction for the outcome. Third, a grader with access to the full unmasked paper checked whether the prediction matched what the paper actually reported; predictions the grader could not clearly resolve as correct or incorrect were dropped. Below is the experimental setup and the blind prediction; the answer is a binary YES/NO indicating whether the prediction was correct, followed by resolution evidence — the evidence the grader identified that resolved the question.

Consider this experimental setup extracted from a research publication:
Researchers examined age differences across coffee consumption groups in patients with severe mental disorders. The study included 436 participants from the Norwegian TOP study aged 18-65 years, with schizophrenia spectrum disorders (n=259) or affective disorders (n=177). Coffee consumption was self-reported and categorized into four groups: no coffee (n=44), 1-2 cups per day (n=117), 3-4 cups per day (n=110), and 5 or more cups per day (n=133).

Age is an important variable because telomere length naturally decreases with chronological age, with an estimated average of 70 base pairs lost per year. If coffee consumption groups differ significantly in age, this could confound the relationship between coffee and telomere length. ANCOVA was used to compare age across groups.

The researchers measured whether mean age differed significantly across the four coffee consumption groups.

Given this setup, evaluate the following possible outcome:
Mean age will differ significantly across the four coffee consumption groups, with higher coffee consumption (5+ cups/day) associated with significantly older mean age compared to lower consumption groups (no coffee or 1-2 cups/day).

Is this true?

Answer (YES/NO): YES